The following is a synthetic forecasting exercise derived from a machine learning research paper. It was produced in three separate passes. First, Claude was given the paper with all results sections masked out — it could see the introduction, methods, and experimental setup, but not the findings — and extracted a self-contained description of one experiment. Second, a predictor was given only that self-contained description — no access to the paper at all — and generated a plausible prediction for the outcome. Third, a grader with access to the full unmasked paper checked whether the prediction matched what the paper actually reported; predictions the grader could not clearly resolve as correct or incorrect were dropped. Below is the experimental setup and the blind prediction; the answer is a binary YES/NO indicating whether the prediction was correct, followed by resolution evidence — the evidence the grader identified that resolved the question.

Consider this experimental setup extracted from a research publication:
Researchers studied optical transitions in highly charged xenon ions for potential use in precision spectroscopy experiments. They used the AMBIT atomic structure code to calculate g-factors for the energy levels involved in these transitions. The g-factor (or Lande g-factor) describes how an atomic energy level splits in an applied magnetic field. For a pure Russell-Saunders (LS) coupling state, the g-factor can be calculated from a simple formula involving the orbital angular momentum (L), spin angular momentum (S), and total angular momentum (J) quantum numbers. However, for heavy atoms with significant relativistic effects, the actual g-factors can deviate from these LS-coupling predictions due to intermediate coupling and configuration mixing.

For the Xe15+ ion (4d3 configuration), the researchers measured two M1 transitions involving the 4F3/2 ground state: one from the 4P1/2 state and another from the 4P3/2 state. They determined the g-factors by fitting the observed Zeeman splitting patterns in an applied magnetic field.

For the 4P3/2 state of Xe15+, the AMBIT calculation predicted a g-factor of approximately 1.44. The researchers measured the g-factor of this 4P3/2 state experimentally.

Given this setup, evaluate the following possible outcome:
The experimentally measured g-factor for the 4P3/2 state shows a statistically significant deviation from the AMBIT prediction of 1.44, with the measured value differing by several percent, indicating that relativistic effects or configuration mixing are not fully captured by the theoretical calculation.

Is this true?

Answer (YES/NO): NO